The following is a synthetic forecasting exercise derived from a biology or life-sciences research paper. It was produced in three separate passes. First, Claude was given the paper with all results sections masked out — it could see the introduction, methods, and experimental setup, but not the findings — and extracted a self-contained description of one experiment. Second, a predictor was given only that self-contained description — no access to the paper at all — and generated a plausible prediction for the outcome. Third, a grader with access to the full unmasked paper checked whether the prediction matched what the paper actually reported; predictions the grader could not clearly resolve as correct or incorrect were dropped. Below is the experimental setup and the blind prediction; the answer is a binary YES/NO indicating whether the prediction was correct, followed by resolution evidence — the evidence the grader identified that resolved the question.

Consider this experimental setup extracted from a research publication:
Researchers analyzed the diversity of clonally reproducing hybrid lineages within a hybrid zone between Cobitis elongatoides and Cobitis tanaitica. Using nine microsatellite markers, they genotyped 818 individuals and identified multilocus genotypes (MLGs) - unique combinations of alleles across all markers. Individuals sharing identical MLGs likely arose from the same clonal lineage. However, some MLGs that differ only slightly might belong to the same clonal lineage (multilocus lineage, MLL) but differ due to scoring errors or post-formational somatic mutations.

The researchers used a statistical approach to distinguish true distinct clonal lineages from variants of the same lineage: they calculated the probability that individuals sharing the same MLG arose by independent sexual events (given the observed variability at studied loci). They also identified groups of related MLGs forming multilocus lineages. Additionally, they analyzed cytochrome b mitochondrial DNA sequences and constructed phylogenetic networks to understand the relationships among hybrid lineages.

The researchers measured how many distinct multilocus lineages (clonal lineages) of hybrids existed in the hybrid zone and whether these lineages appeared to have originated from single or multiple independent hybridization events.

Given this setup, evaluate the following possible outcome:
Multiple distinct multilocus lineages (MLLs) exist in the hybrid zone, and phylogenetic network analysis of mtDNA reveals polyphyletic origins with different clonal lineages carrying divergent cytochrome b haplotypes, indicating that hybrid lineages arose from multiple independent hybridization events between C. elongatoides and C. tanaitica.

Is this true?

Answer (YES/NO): NO